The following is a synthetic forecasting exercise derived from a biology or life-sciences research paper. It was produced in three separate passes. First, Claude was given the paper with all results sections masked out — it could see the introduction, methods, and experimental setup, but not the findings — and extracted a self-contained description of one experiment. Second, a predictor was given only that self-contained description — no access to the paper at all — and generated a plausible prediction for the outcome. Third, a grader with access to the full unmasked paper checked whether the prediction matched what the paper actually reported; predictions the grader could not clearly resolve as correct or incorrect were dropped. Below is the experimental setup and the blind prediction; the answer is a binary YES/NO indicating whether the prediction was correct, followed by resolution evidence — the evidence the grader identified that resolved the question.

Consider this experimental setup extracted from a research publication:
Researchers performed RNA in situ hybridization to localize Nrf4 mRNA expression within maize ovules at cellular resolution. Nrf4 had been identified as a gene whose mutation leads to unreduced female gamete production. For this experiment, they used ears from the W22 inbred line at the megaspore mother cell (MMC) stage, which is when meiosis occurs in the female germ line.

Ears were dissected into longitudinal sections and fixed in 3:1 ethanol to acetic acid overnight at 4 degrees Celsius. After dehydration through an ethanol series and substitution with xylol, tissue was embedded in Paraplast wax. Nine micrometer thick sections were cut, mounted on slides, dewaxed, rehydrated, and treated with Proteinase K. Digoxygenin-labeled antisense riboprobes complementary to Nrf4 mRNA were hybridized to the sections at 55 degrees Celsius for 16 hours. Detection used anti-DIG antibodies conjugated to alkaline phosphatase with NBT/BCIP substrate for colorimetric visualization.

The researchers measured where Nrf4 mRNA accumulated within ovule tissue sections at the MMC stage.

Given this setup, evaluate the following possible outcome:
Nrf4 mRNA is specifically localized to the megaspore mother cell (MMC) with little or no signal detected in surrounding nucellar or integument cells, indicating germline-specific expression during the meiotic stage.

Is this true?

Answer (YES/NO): NO